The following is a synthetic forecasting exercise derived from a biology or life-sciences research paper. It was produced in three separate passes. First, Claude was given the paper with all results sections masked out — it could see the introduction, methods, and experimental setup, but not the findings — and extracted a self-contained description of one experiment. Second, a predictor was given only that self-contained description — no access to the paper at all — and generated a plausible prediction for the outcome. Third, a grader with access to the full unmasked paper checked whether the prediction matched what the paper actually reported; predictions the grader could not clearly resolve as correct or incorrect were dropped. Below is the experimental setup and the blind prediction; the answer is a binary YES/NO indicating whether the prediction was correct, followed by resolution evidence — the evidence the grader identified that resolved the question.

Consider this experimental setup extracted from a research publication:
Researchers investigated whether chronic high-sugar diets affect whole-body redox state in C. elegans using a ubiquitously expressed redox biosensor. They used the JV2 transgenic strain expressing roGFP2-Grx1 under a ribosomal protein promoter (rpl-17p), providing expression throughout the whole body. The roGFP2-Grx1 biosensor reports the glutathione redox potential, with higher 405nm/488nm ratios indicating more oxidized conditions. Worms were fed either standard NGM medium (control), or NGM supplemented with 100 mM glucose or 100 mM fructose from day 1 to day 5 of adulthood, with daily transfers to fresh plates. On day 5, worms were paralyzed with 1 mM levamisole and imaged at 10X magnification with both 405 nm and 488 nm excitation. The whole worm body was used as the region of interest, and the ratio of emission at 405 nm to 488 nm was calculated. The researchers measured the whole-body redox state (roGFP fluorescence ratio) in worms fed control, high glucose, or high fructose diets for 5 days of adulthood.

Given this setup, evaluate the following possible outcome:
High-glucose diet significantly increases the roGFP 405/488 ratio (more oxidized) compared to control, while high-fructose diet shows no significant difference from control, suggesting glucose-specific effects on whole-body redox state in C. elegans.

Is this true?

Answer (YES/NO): NO